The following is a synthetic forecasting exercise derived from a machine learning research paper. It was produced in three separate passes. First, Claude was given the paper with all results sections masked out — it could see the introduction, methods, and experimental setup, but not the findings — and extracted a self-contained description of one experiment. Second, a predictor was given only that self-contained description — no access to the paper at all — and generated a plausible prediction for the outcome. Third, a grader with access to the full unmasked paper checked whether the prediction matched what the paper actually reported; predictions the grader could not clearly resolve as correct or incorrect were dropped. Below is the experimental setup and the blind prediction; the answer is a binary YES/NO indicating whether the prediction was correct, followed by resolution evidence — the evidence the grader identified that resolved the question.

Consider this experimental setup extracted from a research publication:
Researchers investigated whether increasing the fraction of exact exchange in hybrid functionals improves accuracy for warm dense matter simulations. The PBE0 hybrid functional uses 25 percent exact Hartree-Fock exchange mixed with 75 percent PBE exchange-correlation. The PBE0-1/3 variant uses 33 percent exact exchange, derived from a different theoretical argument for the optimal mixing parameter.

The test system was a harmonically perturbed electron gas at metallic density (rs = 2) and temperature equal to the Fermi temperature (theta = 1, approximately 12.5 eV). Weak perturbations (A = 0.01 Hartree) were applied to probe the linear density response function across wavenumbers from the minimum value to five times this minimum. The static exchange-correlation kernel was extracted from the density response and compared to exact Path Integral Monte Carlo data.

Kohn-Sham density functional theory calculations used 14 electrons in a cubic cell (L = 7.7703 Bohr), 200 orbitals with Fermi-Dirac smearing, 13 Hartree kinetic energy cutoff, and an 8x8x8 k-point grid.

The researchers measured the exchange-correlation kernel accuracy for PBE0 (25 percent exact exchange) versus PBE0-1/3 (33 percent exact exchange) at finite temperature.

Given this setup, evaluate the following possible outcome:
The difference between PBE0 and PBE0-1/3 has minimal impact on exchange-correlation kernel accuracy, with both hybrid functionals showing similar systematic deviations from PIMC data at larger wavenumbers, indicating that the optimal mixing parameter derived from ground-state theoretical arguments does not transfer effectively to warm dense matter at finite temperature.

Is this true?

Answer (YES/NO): NO